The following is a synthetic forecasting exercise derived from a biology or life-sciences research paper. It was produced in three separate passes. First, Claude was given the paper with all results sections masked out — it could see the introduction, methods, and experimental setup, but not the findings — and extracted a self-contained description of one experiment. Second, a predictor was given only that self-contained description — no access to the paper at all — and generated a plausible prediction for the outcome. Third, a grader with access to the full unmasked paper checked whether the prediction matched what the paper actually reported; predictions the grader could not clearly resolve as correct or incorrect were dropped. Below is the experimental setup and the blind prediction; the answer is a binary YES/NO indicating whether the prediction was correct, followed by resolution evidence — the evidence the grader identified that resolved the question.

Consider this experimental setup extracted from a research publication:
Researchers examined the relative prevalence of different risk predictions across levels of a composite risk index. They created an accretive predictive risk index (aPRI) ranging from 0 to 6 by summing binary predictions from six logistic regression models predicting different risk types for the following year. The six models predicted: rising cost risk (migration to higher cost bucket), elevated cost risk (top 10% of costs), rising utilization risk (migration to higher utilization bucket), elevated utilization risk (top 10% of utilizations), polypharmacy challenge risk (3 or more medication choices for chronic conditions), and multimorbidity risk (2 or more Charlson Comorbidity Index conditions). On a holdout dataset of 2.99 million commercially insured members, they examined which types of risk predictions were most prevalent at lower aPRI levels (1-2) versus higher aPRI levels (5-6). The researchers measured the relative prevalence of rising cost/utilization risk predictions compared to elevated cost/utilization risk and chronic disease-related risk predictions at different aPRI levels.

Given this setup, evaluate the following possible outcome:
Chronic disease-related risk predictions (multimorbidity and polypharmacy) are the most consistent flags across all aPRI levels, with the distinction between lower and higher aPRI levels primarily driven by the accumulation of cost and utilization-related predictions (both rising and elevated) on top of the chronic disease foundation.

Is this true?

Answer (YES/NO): NO